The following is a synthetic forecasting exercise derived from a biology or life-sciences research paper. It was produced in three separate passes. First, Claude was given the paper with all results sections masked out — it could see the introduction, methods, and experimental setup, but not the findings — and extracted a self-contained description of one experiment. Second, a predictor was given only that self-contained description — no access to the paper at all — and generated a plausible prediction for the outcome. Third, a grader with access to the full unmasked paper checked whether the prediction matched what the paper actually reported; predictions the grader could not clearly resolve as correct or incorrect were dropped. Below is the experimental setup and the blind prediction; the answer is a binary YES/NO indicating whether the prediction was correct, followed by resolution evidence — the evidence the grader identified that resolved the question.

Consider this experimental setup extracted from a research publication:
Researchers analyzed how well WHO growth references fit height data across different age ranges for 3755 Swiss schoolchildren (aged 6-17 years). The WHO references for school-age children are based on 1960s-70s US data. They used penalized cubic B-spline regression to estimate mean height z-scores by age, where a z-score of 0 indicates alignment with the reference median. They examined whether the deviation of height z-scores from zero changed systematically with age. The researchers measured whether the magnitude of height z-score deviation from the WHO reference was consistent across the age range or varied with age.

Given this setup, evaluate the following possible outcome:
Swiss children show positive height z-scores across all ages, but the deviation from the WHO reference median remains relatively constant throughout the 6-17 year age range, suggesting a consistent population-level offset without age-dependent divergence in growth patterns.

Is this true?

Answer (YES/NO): NO